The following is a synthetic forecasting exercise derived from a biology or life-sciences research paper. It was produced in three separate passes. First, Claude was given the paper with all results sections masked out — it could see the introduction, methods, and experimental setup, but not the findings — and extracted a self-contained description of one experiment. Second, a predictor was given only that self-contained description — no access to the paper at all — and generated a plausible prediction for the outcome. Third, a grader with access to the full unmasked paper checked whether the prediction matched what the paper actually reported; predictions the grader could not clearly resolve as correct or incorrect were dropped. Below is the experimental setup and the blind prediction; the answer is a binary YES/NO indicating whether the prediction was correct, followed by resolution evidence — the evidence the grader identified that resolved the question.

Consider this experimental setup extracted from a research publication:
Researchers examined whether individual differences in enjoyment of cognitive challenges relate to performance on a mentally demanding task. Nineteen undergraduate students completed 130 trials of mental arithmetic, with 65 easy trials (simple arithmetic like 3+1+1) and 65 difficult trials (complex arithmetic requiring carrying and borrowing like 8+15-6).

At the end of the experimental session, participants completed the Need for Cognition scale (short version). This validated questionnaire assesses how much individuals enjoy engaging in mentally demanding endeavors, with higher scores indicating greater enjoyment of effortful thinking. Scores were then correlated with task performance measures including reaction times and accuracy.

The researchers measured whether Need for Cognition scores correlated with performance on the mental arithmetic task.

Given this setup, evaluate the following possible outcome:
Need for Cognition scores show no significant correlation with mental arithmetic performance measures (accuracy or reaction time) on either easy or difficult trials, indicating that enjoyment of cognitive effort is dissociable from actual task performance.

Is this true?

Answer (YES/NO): YES